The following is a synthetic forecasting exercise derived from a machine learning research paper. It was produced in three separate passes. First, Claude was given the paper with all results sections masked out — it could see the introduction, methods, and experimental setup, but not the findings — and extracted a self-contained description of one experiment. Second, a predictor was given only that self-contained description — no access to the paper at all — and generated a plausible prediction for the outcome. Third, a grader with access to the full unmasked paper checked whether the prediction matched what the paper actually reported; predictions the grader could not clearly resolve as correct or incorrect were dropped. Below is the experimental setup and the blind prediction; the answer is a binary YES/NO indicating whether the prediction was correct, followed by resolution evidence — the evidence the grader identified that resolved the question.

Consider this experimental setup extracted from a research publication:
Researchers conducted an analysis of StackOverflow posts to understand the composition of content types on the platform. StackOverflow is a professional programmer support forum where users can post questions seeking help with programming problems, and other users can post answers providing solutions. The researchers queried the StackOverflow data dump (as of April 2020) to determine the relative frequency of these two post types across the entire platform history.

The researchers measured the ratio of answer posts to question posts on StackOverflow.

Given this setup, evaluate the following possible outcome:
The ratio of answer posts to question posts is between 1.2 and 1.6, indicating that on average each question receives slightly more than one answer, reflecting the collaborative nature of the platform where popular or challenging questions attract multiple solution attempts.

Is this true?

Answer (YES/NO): YES